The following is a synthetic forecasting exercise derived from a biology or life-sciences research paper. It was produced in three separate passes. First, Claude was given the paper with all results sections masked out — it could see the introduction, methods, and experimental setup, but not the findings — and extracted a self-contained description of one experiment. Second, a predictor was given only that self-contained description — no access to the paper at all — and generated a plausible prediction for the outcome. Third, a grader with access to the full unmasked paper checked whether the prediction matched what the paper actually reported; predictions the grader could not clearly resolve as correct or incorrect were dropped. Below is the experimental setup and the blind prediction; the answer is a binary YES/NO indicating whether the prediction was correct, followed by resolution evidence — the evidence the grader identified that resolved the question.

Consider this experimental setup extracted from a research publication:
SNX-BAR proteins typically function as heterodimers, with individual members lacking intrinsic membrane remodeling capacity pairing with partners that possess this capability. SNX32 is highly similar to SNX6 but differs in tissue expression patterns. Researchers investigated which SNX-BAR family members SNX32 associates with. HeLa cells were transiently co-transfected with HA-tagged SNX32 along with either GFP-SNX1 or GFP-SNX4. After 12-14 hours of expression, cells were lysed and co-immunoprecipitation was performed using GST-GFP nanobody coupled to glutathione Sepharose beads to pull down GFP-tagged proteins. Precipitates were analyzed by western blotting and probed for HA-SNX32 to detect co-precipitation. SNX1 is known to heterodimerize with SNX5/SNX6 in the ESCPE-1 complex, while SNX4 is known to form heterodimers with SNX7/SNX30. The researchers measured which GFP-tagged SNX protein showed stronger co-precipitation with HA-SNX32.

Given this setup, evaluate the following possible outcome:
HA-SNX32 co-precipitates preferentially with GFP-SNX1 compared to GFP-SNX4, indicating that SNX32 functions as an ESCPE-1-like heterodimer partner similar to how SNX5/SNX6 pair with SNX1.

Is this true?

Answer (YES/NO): NO